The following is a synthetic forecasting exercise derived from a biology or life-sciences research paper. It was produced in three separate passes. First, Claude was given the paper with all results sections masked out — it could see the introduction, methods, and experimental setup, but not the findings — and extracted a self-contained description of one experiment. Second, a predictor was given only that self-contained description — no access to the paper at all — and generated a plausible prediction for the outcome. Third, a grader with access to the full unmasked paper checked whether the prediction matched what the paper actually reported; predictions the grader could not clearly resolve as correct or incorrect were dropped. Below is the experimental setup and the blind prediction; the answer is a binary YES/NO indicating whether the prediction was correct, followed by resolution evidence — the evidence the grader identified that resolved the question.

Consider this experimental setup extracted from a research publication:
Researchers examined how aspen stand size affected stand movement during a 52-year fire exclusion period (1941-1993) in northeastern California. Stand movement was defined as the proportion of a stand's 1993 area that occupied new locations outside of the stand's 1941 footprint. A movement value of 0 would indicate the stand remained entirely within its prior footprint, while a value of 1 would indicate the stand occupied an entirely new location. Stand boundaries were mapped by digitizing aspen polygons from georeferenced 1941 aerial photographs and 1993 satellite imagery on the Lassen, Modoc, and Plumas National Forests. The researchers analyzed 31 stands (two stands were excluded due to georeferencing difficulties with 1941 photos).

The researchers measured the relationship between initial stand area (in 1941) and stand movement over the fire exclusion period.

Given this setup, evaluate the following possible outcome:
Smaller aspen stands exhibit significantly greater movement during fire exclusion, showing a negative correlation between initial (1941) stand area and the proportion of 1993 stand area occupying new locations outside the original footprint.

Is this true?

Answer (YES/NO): YES